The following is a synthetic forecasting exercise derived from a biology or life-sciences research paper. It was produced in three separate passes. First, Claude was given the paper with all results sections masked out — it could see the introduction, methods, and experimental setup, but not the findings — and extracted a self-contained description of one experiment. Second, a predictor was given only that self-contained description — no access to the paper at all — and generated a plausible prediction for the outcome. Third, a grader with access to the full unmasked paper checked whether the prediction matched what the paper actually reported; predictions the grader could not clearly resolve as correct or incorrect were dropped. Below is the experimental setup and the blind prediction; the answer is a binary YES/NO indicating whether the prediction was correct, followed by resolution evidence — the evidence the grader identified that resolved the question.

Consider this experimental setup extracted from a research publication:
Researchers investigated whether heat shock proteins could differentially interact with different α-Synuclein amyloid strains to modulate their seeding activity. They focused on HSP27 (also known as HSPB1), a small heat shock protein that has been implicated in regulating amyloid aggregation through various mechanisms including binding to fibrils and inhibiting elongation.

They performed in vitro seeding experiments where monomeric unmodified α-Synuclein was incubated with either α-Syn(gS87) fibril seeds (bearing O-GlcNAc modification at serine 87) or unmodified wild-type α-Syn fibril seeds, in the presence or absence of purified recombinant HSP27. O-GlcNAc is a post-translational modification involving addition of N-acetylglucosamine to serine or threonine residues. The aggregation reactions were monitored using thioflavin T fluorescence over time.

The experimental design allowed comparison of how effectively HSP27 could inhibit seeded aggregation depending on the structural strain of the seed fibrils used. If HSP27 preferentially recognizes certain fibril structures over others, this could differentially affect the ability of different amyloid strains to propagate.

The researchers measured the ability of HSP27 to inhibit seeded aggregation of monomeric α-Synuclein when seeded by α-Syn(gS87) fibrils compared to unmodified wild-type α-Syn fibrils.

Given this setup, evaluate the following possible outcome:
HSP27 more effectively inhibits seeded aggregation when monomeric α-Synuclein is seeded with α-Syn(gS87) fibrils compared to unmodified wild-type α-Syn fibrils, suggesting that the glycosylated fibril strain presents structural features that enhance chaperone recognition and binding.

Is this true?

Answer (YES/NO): YES